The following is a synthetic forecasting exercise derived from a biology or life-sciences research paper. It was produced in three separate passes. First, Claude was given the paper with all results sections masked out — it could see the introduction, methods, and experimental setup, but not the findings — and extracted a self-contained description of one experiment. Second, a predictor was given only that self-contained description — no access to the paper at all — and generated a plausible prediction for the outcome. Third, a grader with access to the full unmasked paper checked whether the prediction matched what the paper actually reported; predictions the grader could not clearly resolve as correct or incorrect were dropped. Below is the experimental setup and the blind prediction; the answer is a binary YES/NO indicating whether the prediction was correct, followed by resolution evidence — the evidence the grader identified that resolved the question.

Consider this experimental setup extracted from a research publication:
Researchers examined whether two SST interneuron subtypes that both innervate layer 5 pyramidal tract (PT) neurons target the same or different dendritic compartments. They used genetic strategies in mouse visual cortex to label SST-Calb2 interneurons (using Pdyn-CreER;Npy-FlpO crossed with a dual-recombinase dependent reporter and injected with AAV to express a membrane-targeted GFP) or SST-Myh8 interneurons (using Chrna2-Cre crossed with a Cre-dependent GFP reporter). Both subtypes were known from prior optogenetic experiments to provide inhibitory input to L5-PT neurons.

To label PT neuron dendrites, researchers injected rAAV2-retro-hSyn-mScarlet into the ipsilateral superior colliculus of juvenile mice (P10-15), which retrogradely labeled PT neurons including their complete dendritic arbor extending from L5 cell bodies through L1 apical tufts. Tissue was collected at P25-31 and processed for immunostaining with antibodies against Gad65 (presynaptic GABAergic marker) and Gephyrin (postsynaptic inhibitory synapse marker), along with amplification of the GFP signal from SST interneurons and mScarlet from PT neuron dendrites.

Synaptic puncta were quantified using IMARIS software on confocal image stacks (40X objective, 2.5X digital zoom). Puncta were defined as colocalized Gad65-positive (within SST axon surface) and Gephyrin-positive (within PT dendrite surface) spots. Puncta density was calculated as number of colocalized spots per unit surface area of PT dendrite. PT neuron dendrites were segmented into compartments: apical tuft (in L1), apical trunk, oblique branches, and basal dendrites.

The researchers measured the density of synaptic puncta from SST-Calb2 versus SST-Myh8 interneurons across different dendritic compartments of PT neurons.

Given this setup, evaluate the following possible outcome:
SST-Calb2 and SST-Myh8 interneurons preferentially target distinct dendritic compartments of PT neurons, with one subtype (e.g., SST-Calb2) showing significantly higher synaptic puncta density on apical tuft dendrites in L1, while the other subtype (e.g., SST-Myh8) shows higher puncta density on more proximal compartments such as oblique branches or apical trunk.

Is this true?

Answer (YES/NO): NO